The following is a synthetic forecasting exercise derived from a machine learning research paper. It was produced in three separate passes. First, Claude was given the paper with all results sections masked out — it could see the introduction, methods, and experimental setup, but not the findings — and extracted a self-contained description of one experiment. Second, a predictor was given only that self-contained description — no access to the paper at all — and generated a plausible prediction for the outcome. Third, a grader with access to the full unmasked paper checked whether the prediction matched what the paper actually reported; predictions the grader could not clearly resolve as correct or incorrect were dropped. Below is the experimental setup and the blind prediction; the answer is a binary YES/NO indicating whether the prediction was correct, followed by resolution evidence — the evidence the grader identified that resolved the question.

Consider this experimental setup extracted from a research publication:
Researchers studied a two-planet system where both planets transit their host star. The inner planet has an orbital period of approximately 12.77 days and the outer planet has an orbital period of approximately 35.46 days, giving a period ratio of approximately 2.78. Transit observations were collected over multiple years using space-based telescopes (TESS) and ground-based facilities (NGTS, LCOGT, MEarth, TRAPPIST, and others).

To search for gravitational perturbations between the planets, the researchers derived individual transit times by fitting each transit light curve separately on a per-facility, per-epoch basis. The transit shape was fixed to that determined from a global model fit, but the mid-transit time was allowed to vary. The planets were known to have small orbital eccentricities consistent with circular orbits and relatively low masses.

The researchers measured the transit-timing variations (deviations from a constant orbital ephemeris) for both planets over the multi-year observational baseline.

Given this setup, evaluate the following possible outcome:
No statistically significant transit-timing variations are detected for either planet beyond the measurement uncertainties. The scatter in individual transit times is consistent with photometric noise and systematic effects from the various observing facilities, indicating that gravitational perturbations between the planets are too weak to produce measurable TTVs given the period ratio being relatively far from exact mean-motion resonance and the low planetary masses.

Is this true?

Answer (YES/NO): YES